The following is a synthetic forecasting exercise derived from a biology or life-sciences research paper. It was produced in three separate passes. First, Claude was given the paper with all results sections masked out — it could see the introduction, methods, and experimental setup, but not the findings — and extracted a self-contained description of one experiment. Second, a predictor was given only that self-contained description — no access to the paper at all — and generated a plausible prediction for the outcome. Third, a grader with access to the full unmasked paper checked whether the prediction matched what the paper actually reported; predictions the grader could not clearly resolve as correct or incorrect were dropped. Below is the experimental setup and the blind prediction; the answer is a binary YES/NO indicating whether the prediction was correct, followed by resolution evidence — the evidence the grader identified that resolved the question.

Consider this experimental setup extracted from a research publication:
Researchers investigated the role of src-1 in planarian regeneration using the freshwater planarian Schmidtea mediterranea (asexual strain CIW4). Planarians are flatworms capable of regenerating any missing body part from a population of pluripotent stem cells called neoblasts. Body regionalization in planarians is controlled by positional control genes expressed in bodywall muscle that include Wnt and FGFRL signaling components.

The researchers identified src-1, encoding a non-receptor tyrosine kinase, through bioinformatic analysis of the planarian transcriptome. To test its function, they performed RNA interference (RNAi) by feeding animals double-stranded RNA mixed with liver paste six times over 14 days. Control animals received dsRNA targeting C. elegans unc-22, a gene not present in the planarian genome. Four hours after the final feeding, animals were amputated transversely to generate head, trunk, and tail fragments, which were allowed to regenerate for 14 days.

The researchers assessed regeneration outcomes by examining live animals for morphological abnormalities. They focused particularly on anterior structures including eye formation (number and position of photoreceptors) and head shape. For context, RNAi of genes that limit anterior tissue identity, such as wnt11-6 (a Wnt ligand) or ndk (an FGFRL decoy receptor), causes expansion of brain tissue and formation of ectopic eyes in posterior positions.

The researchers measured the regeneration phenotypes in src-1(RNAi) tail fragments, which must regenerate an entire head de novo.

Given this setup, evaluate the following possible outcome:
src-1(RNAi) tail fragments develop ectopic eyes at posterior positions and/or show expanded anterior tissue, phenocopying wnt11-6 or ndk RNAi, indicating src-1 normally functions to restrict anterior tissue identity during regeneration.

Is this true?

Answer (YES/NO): YES